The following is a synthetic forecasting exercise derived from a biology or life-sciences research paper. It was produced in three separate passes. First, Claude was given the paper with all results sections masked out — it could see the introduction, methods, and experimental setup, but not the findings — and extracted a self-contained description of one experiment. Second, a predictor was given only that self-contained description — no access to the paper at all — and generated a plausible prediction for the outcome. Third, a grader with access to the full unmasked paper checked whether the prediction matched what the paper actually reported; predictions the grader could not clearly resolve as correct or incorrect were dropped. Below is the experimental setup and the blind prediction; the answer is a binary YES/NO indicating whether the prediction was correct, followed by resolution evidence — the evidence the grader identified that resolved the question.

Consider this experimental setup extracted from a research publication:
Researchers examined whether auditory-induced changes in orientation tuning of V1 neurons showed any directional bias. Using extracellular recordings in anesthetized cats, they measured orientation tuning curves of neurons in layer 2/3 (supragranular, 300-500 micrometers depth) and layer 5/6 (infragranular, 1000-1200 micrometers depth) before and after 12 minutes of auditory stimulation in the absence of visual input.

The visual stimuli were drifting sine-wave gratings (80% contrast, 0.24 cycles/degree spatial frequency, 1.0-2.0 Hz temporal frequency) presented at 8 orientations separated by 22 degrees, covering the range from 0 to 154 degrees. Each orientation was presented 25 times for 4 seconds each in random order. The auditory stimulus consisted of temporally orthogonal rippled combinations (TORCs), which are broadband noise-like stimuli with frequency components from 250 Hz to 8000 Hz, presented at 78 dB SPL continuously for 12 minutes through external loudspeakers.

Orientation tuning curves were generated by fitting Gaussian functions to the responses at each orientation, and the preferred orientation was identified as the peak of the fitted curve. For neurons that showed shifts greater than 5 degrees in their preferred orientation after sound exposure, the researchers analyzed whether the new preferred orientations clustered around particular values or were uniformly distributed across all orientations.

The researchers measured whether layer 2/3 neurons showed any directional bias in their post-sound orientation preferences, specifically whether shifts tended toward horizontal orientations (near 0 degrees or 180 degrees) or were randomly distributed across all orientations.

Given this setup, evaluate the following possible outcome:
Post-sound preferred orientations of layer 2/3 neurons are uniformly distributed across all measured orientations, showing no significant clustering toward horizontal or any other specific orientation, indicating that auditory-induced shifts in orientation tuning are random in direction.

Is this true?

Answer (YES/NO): NO